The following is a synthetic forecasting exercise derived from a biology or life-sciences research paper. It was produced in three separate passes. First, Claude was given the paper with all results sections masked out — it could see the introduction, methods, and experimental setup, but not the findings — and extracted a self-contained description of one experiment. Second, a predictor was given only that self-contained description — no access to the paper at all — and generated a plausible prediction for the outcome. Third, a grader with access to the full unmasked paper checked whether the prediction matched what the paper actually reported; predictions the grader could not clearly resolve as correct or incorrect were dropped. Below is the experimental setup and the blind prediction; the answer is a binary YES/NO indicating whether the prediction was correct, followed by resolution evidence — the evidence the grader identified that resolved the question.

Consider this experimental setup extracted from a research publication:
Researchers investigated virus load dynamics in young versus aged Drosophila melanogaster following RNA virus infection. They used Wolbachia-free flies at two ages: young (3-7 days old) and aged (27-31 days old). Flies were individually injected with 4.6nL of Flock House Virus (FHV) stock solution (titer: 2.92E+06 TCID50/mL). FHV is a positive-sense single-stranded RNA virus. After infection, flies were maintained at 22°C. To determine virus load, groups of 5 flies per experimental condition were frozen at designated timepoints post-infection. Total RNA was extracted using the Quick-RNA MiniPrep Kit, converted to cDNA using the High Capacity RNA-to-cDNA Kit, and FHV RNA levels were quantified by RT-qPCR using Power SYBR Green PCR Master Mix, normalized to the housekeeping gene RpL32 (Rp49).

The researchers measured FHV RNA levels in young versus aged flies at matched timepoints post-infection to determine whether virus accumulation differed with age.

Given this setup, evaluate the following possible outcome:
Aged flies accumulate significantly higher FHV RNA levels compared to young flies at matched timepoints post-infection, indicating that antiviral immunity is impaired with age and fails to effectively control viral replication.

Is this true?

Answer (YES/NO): NO